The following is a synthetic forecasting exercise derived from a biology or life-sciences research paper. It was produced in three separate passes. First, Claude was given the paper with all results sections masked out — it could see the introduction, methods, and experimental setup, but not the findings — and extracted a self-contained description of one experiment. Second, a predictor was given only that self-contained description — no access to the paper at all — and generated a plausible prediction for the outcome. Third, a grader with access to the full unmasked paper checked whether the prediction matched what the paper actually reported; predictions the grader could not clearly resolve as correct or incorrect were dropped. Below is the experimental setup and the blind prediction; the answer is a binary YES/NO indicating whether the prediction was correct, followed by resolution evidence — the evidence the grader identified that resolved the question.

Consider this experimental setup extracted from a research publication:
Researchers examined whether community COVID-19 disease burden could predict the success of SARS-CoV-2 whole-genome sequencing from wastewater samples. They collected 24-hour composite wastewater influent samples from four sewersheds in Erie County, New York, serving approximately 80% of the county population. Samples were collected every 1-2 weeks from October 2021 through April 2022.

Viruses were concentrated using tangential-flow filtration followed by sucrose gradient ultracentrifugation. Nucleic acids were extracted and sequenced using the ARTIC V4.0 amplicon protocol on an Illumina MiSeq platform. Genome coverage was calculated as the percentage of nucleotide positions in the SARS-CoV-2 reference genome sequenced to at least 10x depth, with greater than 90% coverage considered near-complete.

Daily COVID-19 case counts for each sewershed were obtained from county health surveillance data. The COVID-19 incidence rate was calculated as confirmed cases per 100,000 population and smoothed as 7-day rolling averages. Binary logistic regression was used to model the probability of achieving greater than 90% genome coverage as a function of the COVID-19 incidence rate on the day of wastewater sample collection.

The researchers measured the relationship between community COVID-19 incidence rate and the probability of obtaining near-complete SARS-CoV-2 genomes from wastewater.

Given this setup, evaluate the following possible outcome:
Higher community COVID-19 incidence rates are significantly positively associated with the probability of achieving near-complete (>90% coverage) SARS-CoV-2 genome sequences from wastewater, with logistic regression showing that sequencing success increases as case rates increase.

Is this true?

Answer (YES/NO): YES